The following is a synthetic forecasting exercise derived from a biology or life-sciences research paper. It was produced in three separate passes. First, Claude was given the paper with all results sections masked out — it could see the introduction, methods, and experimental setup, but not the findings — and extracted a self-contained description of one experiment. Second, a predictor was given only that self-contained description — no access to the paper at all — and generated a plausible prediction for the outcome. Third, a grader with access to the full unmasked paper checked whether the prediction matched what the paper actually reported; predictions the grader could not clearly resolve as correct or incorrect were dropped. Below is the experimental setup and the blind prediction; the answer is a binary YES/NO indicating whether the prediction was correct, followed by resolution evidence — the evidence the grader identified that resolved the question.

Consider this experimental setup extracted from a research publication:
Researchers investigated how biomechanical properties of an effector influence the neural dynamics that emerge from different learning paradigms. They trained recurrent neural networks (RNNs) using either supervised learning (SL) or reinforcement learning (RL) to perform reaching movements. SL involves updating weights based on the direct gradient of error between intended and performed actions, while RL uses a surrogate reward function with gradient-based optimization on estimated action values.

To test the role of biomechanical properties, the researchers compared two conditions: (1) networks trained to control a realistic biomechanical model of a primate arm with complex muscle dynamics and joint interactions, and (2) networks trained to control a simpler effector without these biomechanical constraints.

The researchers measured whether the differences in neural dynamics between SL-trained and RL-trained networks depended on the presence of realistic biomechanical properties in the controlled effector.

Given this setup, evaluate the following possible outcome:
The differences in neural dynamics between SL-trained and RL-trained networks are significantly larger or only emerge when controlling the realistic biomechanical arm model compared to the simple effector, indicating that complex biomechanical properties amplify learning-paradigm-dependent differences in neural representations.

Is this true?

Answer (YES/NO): YES